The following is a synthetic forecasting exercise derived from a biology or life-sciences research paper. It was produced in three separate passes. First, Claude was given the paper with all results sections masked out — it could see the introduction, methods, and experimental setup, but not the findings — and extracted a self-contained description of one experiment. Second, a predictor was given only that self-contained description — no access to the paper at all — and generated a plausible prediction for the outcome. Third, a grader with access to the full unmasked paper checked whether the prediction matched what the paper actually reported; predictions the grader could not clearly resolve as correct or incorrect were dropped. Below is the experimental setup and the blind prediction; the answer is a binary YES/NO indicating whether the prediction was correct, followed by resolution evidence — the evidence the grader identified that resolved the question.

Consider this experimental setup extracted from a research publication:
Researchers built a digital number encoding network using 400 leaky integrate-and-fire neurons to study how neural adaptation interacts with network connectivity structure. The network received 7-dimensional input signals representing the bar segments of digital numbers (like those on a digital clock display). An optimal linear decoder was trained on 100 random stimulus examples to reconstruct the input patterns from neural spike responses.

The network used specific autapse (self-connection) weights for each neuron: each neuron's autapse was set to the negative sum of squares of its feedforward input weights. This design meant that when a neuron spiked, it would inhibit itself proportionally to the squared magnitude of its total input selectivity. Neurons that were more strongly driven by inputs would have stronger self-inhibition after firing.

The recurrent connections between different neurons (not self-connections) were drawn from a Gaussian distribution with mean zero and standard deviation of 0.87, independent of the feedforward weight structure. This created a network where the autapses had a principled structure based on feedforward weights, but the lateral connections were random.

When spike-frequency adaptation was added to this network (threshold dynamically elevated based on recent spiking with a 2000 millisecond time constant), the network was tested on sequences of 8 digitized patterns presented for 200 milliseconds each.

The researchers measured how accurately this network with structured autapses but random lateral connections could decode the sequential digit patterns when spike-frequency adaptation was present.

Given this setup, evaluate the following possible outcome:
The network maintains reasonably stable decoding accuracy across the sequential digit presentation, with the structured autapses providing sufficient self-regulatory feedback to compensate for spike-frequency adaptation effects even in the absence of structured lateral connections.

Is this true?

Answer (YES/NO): NO